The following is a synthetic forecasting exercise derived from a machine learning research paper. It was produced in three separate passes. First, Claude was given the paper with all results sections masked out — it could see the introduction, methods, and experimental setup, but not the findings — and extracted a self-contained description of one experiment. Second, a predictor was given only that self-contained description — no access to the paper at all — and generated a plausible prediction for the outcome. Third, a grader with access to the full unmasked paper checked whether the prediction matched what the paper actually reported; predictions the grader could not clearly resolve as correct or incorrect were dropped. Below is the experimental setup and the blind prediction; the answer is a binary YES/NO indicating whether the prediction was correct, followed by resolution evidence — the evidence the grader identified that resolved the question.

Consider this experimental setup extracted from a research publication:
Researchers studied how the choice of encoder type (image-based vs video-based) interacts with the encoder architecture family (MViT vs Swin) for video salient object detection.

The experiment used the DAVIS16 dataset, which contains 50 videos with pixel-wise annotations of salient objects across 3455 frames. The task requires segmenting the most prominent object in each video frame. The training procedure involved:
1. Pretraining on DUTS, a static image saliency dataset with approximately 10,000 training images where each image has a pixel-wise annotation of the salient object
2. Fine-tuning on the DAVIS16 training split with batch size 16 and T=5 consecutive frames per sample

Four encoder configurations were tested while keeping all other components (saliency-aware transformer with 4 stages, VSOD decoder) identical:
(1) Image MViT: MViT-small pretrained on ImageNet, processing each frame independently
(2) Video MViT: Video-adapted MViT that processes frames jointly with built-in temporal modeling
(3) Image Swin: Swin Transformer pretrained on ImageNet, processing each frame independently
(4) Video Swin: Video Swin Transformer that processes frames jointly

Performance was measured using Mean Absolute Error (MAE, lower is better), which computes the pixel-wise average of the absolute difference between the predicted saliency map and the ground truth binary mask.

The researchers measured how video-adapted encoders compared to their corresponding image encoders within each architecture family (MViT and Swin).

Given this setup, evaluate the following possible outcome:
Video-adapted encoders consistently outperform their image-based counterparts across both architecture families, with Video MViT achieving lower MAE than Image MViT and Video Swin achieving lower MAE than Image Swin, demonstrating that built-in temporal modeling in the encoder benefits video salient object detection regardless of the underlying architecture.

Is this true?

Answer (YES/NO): NO